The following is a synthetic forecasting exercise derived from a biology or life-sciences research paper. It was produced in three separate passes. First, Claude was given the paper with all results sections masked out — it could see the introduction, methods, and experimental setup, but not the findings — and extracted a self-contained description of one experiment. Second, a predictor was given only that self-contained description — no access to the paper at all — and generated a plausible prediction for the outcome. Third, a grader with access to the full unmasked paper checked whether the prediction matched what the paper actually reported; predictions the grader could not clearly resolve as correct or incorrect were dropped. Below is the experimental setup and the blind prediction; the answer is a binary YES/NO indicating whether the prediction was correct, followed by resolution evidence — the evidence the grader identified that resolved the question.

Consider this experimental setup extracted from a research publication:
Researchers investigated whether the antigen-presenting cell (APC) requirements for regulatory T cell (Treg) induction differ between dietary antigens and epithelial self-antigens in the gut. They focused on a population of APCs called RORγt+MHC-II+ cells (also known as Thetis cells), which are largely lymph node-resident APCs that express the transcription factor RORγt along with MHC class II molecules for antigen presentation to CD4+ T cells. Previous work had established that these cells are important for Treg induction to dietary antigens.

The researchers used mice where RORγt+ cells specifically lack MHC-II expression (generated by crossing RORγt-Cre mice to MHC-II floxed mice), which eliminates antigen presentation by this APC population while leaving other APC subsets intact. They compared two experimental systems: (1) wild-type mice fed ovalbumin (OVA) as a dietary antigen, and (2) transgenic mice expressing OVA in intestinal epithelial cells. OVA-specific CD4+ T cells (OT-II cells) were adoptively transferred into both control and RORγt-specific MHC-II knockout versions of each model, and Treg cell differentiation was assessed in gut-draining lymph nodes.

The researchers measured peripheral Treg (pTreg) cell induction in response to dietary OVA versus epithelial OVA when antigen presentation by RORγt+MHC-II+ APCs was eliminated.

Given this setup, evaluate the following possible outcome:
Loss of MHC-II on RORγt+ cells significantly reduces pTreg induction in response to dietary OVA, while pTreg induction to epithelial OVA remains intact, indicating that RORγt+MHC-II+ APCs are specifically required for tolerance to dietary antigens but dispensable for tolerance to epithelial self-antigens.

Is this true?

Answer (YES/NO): YES